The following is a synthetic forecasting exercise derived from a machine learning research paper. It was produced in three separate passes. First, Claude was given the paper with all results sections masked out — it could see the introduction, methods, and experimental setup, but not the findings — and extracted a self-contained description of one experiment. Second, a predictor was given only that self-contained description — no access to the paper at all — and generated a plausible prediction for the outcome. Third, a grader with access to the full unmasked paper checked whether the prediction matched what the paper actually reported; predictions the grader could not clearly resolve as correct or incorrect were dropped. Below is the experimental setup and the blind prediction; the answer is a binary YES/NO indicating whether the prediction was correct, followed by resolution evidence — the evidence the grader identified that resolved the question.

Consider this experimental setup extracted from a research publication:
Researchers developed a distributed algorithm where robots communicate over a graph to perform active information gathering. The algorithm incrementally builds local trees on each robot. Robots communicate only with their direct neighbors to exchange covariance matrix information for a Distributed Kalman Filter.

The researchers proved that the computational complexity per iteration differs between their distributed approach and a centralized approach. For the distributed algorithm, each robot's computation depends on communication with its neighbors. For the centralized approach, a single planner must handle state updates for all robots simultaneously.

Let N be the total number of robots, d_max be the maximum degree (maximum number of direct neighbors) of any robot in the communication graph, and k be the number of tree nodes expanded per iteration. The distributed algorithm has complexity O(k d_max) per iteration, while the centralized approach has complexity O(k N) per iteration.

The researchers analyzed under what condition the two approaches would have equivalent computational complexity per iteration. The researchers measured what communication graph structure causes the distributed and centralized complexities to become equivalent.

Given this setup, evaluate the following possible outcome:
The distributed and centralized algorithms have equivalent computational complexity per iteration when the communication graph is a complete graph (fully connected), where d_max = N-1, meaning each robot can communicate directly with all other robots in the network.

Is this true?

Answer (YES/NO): YES